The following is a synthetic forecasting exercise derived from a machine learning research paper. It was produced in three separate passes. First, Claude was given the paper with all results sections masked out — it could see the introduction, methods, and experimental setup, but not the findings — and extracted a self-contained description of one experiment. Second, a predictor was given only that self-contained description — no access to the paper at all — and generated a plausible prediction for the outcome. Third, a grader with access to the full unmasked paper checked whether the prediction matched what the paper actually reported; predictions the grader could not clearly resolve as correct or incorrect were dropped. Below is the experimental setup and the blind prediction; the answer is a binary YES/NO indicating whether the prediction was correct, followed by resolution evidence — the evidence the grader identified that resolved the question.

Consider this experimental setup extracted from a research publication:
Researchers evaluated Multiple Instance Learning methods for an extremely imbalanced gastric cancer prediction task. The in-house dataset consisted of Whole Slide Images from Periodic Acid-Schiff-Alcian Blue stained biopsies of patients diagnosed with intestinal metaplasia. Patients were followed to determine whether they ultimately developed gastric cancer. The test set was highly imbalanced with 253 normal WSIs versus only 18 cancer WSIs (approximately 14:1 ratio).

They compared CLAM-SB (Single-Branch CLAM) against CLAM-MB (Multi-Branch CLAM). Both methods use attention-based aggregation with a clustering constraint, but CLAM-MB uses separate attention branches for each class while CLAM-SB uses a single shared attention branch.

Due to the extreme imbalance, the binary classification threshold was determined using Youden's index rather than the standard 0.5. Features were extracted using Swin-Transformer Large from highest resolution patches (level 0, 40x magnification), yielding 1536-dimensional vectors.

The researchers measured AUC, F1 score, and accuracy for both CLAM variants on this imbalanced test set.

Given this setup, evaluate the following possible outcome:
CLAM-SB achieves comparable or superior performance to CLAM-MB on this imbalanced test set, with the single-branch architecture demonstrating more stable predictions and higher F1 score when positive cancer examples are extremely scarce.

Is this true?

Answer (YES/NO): NO